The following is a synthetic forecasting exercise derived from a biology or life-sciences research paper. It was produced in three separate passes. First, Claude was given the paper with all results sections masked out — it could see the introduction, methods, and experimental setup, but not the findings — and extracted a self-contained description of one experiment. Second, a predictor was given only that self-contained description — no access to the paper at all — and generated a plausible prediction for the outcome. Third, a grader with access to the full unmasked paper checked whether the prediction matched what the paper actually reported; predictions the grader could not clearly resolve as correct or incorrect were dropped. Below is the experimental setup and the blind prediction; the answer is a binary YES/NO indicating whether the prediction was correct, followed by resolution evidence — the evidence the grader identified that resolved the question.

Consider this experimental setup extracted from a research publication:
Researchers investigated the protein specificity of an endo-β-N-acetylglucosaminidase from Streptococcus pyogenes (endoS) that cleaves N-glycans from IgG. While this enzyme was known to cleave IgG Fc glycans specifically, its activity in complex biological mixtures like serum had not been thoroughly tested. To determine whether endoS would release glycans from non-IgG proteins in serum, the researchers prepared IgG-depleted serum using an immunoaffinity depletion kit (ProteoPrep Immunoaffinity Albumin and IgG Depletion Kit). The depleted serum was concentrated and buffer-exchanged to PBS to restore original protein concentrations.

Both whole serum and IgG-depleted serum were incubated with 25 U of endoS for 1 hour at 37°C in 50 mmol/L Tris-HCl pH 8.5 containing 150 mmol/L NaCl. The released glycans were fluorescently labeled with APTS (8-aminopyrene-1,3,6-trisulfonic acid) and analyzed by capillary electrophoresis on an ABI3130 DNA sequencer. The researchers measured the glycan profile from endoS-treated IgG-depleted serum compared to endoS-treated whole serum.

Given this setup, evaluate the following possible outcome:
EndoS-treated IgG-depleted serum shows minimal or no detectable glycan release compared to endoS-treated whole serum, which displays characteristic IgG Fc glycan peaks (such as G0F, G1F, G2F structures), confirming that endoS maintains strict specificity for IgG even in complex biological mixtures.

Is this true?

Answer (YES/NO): YES